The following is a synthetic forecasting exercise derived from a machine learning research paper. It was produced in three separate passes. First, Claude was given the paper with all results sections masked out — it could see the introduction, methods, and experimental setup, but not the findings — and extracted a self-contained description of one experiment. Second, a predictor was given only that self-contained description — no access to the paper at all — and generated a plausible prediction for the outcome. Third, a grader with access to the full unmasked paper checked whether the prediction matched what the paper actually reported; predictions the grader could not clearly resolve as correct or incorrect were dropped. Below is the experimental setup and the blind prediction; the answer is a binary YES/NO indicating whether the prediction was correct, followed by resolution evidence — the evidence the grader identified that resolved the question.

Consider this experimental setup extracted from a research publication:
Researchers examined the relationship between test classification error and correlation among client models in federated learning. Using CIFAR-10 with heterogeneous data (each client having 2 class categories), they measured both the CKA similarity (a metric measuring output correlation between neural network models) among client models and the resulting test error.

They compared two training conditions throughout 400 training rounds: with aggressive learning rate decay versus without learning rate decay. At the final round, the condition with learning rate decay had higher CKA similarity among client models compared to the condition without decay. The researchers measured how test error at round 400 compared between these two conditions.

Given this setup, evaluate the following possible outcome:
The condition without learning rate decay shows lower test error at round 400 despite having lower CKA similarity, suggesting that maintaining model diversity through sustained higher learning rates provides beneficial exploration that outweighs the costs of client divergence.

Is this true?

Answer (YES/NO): NO